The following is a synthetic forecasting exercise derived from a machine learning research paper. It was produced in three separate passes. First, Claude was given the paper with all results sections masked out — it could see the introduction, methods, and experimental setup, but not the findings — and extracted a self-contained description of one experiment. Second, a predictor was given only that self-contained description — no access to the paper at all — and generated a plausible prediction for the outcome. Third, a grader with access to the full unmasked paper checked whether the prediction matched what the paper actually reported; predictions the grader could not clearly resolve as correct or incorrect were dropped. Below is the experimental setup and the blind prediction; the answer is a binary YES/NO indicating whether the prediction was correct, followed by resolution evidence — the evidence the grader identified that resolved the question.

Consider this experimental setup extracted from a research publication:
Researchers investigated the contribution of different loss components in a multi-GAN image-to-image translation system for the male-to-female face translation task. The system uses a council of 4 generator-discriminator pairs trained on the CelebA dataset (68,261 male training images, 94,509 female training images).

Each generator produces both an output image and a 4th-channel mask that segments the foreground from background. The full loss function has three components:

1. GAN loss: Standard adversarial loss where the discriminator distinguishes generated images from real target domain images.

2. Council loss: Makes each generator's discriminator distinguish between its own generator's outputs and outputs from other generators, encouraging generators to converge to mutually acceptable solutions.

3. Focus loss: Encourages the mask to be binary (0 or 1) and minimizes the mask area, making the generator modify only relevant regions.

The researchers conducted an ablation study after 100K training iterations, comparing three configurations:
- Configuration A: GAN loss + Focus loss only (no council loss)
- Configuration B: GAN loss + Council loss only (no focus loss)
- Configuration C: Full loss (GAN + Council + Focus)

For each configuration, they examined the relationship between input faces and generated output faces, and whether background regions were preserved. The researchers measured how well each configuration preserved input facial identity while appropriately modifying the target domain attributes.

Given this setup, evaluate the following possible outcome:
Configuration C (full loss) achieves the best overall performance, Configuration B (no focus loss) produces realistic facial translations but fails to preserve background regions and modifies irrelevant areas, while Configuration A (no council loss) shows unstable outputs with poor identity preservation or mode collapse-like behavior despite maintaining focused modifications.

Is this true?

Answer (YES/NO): NO